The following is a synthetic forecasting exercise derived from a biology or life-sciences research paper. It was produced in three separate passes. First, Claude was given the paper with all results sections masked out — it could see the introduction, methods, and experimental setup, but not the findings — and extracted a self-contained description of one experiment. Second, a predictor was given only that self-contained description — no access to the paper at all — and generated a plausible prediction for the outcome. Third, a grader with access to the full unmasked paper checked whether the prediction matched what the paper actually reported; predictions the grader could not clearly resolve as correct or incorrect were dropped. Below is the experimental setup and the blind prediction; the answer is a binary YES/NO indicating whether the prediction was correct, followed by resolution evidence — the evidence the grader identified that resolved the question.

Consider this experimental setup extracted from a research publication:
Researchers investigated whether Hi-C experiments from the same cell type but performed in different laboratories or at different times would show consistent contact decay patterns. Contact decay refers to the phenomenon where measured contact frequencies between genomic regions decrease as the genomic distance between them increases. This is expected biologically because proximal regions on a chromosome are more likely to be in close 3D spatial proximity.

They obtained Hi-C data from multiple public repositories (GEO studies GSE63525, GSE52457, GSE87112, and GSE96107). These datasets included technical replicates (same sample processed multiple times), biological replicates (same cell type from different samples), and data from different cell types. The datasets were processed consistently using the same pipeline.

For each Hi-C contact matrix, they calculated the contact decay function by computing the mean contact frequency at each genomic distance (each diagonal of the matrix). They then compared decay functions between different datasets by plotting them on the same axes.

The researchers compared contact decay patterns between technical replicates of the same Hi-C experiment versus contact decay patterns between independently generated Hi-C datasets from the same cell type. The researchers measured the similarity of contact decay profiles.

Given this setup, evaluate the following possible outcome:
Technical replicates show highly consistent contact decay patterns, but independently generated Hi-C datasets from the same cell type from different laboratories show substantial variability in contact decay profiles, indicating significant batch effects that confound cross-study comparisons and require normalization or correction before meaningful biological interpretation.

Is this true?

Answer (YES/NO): NO